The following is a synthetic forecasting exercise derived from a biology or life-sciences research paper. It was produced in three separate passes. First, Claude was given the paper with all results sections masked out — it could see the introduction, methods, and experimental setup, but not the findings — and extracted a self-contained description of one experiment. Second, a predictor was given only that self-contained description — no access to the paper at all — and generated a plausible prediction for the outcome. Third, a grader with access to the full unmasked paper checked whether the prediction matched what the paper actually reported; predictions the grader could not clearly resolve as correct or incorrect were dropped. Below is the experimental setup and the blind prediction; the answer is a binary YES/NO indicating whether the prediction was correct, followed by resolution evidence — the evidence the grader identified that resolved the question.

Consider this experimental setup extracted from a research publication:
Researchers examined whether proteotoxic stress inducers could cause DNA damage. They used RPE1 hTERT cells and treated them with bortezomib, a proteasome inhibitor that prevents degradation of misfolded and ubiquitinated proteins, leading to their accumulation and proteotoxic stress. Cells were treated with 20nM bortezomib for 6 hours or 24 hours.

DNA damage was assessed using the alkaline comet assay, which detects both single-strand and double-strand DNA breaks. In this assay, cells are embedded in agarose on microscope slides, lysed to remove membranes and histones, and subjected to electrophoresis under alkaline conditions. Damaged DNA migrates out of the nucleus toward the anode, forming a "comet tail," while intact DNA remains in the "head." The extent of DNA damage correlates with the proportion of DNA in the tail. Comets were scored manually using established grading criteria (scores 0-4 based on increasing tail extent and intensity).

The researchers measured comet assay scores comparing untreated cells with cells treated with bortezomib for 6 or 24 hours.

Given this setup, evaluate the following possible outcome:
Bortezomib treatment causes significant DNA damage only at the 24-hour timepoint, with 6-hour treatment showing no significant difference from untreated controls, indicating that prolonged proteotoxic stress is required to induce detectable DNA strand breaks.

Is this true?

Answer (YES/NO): NO